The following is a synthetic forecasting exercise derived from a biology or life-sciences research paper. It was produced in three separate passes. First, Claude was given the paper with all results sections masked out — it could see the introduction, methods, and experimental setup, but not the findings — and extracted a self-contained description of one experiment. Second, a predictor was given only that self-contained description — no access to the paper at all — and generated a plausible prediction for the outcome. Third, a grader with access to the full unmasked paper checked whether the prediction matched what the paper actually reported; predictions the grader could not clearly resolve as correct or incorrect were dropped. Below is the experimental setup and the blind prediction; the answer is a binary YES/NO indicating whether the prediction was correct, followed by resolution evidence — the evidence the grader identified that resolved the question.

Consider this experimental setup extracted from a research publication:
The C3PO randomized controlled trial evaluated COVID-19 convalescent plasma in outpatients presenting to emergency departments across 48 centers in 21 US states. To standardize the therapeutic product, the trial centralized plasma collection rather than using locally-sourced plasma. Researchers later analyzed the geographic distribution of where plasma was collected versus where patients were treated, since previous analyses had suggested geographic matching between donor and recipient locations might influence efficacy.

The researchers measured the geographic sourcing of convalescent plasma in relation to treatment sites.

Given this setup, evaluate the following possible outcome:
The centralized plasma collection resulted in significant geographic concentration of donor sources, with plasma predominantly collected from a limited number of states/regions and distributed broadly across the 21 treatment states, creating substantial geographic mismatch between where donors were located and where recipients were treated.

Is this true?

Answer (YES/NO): YES